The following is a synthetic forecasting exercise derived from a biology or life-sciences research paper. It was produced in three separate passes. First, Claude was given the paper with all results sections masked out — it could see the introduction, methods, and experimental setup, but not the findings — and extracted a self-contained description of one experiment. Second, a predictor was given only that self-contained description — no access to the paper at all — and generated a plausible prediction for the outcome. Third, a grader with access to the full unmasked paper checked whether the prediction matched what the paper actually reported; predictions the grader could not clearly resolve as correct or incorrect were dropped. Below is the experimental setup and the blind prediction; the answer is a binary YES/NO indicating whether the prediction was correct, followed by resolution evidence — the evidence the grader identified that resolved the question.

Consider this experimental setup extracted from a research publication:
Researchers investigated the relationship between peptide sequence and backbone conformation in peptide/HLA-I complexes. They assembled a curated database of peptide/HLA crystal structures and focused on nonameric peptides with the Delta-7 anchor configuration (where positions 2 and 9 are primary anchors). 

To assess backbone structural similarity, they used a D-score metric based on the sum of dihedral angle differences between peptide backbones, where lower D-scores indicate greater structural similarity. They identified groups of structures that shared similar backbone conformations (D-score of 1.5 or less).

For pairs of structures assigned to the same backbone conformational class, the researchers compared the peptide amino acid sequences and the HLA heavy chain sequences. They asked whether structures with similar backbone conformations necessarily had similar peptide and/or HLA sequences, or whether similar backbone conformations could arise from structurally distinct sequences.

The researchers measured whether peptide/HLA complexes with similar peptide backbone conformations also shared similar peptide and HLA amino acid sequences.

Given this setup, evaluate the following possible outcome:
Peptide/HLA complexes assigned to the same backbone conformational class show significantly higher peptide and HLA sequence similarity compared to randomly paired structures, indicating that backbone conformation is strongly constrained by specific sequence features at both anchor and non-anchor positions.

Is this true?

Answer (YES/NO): NO